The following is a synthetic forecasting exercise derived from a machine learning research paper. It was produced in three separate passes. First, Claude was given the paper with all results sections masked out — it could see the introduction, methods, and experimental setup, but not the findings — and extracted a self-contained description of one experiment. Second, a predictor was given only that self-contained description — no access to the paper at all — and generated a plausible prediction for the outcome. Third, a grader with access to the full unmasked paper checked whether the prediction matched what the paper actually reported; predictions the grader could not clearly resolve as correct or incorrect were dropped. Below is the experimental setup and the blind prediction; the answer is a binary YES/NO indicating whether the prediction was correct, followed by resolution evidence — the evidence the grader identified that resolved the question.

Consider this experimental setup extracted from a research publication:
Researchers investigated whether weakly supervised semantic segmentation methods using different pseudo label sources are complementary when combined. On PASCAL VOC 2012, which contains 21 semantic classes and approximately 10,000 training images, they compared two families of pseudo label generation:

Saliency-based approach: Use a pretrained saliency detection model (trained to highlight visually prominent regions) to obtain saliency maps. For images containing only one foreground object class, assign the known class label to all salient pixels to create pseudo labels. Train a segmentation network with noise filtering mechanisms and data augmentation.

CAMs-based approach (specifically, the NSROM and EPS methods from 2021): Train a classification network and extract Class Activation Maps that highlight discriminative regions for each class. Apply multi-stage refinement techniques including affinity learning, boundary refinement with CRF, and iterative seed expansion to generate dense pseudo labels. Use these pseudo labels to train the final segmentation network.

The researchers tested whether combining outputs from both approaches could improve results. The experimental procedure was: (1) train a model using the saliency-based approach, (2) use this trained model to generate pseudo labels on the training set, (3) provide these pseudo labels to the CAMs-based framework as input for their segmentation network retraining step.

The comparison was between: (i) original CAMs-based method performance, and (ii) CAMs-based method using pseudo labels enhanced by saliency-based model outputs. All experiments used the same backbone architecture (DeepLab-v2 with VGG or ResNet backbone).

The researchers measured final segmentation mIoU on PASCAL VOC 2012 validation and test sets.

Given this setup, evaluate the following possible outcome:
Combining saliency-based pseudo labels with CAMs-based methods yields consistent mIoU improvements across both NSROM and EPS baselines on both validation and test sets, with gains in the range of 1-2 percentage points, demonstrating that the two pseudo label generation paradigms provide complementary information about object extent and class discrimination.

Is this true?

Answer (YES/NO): NO